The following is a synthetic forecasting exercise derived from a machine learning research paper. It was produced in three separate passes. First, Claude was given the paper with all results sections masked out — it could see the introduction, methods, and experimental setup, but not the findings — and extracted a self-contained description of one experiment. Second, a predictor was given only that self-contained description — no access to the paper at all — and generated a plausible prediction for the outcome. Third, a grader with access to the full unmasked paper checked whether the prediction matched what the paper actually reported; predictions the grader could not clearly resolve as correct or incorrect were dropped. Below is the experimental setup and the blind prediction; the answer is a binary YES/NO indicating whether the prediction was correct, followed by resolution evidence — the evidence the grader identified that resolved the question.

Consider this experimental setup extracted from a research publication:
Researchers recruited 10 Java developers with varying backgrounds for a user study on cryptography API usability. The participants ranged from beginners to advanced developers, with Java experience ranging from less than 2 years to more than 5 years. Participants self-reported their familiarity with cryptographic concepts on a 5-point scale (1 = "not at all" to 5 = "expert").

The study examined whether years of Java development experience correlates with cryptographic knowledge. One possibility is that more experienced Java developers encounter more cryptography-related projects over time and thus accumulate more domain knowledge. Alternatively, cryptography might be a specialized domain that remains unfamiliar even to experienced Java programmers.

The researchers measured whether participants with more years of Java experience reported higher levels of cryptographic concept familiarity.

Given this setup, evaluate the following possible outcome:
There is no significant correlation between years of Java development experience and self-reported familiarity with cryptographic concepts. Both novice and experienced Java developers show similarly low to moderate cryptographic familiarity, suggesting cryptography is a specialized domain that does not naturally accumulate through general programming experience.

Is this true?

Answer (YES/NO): NO